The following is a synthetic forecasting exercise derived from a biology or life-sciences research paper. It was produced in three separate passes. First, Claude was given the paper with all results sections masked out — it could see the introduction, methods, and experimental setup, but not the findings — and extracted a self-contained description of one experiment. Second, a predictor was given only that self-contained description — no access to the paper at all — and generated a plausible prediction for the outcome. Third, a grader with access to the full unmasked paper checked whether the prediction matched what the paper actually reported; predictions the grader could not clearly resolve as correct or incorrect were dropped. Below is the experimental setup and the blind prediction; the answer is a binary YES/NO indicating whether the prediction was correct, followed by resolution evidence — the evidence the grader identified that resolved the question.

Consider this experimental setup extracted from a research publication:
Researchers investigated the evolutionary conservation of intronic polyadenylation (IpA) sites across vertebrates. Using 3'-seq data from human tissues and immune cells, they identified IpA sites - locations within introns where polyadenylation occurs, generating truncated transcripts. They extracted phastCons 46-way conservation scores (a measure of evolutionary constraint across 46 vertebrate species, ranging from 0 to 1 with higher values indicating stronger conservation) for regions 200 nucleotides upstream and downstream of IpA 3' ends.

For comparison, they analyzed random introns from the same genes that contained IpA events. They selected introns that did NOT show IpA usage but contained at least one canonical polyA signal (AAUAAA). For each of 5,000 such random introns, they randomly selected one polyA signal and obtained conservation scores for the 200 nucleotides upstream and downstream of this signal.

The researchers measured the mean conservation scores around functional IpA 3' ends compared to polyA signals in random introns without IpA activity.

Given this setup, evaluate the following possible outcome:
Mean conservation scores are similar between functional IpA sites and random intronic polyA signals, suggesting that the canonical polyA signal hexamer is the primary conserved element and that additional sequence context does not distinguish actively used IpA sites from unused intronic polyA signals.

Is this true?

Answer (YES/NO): NO